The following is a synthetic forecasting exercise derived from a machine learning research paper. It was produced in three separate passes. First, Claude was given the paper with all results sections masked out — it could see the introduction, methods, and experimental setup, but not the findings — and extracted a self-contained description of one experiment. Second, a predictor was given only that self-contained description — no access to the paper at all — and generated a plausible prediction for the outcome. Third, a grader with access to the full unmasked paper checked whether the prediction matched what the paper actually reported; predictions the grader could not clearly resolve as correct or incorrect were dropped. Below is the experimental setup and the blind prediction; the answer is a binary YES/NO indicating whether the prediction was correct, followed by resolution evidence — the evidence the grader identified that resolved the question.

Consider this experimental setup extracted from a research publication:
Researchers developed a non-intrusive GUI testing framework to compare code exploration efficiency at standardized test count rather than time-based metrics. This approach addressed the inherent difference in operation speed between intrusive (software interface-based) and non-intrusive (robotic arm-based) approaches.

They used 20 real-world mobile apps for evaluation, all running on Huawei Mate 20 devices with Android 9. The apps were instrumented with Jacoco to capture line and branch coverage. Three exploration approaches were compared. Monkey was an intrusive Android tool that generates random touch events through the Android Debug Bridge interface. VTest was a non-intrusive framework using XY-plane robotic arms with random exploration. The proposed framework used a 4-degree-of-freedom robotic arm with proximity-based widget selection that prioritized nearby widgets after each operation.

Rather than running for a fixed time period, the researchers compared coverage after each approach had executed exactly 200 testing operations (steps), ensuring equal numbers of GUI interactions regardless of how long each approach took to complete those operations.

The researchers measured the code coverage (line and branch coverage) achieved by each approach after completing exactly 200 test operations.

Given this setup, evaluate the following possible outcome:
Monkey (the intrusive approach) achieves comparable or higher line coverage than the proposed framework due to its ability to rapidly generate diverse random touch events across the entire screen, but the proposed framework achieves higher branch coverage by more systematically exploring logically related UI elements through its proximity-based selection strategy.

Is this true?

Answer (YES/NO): YES